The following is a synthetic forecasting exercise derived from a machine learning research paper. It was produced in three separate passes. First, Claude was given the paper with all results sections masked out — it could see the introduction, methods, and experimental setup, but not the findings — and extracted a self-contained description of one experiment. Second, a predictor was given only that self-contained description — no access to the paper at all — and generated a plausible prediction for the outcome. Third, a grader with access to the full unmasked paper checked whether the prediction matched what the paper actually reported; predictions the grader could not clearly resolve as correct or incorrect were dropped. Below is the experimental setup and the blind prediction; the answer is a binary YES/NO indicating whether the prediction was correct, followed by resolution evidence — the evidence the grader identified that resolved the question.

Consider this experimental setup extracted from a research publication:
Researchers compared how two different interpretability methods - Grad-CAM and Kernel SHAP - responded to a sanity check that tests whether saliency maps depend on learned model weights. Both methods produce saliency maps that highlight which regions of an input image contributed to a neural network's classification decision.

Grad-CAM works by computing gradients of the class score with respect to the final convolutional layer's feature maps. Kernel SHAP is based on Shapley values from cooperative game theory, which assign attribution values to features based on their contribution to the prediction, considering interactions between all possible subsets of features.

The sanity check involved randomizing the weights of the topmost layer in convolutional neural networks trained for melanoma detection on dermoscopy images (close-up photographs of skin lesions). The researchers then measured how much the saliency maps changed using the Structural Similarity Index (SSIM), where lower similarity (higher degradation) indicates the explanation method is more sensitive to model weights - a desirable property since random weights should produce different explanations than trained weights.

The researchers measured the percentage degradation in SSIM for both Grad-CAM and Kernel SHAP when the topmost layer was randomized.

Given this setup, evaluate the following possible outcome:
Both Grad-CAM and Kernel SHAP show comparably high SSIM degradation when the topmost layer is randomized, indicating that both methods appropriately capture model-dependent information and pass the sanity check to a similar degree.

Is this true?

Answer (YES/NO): YES